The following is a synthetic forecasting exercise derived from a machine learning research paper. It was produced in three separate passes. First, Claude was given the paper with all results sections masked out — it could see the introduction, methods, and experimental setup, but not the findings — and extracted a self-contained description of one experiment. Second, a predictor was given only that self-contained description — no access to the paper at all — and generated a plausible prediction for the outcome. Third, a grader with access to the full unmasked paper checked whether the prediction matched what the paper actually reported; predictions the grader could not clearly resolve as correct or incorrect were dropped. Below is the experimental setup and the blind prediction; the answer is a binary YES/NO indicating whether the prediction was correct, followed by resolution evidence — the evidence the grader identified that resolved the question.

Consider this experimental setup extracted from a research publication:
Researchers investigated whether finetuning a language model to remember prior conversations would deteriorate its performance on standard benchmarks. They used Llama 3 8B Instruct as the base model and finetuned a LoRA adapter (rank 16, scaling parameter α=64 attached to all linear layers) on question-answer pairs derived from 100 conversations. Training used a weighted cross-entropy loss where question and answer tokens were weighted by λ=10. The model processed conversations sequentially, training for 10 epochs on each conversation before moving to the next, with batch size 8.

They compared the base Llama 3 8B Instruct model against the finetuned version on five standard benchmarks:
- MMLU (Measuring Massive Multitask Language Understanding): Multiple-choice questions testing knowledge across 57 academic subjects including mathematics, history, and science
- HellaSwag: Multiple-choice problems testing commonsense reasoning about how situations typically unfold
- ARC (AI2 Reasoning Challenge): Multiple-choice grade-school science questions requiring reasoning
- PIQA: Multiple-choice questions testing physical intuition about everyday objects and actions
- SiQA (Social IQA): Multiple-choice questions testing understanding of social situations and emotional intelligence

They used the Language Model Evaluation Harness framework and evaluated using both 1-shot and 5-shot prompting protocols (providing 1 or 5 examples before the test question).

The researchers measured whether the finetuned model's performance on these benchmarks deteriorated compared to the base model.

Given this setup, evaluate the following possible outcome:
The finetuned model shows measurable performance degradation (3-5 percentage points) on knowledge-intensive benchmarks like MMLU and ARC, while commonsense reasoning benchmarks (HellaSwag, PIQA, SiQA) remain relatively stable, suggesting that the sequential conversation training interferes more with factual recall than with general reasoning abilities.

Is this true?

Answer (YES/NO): NO